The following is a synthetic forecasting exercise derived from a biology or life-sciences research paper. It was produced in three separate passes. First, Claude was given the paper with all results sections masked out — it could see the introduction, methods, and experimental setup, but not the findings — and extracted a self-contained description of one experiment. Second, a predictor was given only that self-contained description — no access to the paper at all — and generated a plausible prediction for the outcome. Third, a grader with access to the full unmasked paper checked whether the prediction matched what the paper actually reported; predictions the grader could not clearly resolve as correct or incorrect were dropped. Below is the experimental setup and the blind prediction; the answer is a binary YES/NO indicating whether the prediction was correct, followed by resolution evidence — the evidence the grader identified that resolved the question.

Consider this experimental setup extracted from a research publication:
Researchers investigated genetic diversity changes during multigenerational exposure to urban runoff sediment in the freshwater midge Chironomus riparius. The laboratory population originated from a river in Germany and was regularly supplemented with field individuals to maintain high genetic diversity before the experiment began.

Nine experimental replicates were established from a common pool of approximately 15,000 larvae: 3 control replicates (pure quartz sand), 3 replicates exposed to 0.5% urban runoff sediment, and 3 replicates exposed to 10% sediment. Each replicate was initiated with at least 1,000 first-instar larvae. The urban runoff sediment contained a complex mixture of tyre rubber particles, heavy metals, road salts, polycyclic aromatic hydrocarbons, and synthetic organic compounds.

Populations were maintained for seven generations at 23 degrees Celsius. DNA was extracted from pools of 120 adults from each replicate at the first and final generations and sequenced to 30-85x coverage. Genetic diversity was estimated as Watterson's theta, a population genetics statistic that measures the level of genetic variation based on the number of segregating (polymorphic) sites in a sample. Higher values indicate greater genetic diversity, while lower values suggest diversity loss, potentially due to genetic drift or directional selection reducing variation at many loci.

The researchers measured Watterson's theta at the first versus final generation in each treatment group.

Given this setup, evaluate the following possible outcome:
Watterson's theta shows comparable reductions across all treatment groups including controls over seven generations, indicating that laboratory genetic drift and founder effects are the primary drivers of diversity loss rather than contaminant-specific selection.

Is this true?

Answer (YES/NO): NO